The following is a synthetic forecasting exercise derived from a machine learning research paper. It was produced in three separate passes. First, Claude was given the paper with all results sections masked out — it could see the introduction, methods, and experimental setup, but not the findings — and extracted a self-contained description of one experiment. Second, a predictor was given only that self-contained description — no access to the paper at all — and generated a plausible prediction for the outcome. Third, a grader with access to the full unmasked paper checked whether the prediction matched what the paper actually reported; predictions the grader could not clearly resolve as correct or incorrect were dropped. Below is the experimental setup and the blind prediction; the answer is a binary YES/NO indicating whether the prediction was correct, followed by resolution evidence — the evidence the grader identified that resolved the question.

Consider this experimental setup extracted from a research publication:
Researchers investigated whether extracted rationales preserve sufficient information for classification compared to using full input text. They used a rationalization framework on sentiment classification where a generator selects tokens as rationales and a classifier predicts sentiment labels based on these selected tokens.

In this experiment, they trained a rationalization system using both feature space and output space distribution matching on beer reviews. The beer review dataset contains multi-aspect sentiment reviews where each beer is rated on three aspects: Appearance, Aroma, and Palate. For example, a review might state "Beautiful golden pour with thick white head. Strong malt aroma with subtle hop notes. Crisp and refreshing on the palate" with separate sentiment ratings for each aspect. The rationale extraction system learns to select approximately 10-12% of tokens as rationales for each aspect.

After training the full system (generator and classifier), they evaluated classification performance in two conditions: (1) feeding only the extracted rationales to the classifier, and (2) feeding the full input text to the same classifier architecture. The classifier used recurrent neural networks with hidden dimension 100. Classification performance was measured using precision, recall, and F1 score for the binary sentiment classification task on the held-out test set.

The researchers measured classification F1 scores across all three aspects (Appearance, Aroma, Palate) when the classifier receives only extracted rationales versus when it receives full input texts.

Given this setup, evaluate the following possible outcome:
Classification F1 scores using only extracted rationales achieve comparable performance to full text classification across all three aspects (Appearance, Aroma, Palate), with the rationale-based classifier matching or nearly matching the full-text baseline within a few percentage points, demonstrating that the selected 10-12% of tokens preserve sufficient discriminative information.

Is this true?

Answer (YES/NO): YES